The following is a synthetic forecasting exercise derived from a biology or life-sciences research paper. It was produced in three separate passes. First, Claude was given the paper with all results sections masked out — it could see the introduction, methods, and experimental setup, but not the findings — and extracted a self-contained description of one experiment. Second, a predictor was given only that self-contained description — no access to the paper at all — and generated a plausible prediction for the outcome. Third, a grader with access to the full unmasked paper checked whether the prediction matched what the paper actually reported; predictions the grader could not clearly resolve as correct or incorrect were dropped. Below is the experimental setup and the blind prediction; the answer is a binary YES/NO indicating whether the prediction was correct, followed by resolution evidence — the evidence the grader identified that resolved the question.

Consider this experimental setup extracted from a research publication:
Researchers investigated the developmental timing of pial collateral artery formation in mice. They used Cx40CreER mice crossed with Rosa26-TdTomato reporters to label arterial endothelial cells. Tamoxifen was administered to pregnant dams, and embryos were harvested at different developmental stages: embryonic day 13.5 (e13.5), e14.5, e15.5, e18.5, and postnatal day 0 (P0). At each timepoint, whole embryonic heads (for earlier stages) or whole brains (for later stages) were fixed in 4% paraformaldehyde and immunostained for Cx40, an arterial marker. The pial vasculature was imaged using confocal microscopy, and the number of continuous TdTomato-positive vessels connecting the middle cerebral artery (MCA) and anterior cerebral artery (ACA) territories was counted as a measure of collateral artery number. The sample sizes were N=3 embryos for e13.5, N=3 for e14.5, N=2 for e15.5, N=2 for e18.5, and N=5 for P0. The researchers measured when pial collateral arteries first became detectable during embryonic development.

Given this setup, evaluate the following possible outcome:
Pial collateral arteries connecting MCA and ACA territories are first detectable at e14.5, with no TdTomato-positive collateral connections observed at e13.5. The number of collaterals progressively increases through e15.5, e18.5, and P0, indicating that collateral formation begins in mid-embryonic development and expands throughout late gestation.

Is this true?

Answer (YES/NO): NO